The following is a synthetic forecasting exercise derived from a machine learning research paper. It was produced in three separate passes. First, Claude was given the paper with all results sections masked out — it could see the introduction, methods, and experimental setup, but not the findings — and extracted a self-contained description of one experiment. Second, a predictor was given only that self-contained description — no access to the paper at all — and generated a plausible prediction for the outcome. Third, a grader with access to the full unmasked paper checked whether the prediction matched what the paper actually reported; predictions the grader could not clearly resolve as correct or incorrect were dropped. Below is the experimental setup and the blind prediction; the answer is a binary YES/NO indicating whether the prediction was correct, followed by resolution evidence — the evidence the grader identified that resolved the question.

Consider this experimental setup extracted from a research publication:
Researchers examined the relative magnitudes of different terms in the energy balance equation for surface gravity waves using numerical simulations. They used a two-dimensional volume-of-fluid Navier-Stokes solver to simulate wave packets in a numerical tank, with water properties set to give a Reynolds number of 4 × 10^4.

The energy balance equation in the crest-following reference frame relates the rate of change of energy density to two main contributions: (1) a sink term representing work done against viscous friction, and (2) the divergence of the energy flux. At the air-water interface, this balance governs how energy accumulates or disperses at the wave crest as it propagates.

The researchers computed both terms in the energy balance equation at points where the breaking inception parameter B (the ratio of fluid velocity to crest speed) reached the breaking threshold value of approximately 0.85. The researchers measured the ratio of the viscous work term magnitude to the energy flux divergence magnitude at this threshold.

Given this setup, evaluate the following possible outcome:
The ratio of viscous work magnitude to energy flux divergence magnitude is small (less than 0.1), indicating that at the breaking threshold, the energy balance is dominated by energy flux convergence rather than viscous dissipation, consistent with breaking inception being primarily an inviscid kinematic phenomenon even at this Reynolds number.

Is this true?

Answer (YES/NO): YES